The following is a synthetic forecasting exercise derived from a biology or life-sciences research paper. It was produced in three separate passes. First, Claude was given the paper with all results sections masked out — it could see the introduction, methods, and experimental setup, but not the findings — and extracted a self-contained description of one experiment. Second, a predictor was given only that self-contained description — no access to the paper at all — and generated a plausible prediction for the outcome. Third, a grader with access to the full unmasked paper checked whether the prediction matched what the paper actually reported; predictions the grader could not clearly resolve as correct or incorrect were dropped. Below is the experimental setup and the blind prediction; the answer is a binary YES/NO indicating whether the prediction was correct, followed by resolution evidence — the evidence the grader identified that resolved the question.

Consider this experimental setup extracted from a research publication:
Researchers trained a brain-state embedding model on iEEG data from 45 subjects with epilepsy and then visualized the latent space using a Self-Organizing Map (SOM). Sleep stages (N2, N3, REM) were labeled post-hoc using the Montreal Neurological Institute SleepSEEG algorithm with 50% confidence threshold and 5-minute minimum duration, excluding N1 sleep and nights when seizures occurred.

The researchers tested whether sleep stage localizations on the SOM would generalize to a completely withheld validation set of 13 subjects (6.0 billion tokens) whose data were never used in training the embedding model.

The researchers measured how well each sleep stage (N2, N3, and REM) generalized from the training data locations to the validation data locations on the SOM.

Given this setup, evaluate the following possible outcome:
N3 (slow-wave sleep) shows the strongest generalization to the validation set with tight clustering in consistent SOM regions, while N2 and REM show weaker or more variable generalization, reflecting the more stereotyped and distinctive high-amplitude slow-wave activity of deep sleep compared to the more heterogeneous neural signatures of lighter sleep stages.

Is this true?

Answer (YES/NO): NO